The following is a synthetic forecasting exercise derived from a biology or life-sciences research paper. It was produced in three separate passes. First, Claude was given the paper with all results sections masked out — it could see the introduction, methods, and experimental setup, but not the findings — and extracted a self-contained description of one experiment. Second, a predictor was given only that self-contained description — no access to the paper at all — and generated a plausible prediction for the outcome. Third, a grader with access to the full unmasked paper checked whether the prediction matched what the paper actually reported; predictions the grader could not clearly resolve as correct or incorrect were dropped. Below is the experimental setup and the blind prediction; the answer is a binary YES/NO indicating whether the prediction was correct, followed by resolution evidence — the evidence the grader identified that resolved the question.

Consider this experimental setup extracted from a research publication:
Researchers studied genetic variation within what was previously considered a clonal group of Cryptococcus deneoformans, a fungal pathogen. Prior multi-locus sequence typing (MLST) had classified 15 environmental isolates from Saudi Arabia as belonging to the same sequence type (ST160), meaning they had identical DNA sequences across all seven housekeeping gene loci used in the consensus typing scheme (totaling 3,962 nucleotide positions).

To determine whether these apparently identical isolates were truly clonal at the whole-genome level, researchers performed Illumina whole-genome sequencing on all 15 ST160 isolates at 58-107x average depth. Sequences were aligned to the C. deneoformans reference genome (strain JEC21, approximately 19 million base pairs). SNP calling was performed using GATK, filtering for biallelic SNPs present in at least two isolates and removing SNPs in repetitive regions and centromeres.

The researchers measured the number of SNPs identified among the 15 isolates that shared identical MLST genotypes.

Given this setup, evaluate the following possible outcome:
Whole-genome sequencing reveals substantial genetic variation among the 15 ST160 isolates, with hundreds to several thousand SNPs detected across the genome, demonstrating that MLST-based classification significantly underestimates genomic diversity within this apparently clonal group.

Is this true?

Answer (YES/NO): YES